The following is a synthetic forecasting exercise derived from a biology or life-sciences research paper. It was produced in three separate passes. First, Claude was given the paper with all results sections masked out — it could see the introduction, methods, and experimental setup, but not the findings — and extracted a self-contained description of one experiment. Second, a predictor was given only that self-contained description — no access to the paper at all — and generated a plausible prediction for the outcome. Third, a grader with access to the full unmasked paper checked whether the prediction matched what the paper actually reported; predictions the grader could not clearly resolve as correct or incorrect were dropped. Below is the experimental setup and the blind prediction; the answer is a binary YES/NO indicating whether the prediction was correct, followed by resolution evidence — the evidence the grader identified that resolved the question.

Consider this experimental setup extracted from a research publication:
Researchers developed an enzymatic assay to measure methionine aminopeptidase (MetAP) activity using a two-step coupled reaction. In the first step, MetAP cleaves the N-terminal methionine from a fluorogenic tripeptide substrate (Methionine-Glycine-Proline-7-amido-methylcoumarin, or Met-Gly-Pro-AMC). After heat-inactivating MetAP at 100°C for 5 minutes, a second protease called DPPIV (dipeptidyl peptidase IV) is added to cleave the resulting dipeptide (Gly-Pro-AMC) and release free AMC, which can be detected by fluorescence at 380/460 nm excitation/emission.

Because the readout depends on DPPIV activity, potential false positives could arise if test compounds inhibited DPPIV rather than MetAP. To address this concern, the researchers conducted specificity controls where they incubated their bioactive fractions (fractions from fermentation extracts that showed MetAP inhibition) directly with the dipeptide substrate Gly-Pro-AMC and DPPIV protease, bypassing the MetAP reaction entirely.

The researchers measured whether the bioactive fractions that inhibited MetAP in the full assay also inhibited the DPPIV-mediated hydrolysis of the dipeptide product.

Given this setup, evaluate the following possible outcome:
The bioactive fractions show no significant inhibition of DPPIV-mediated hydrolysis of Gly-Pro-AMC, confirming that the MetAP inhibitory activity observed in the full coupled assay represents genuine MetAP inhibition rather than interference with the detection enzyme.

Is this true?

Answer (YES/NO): YES